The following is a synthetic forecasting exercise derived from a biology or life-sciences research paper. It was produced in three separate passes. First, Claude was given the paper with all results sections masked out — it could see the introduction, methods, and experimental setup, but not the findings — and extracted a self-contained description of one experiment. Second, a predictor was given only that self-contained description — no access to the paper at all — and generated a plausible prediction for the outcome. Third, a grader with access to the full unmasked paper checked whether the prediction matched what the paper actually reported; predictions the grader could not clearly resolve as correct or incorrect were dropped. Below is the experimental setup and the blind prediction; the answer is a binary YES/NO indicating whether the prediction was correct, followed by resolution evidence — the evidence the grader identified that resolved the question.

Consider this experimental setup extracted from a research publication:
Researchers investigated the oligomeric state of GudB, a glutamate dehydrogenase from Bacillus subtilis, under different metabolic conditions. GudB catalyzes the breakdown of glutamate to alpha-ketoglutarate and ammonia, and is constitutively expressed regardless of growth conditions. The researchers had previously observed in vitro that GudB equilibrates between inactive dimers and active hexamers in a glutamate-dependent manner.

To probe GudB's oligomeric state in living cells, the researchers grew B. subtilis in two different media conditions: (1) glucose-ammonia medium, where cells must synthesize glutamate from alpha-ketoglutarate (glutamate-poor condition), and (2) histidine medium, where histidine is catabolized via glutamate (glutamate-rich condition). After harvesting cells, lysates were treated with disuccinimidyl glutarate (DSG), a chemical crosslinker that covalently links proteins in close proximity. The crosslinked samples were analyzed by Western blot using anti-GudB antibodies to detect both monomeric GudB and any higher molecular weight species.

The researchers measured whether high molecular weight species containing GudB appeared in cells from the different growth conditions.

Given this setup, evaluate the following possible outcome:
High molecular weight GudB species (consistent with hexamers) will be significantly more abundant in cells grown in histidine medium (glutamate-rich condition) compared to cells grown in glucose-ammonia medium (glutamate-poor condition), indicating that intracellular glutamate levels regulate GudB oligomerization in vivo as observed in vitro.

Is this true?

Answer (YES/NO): NO